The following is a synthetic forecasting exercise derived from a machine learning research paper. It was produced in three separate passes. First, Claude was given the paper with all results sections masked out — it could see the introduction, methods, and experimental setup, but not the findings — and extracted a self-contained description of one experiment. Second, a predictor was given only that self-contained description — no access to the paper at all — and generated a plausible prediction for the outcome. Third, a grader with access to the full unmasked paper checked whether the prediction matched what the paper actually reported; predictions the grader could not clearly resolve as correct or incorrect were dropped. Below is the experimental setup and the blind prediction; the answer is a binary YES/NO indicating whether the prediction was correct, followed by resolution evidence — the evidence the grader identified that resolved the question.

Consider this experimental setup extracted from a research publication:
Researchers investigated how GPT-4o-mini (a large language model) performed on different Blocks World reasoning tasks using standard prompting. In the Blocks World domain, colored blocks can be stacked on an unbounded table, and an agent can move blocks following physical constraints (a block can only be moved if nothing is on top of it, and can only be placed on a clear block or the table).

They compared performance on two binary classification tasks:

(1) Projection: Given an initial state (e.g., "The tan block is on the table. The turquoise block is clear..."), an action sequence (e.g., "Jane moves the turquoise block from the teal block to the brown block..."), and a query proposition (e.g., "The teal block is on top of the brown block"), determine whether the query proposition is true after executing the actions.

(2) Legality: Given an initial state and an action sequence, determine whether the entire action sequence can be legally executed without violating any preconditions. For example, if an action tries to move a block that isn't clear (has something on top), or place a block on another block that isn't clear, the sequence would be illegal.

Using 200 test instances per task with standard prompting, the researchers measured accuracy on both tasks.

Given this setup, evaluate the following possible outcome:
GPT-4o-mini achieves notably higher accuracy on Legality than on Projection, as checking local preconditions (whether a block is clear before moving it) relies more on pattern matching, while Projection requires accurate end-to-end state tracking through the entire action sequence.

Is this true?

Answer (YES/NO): NO